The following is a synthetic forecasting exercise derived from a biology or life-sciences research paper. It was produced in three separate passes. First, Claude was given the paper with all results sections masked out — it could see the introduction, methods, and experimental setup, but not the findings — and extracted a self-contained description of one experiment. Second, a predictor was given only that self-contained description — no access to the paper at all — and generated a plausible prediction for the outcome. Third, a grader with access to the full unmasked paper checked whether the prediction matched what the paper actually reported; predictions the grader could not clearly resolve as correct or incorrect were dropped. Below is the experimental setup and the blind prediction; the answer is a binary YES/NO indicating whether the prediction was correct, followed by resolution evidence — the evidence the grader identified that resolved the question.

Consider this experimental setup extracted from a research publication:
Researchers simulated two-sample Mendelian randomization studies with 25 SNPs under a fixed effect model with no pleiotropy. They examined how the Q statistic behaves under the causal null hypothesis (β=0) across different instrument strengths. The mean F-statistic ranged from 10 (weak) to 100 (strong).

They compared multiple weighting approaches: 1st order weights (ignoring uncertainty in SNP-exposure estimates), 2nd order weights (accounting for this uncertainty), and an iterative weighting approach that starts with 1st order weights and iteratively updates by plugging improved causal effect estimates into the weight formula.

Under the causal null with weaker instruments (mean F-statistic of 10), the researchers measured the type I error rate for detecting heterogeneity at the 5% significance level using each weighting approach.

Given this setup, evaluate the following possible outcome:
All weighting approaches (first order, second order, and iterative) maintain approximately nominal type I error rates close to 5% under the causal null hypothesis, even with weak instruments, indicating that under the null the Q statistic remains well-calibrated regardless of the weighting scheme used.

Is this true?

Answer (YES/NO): NO